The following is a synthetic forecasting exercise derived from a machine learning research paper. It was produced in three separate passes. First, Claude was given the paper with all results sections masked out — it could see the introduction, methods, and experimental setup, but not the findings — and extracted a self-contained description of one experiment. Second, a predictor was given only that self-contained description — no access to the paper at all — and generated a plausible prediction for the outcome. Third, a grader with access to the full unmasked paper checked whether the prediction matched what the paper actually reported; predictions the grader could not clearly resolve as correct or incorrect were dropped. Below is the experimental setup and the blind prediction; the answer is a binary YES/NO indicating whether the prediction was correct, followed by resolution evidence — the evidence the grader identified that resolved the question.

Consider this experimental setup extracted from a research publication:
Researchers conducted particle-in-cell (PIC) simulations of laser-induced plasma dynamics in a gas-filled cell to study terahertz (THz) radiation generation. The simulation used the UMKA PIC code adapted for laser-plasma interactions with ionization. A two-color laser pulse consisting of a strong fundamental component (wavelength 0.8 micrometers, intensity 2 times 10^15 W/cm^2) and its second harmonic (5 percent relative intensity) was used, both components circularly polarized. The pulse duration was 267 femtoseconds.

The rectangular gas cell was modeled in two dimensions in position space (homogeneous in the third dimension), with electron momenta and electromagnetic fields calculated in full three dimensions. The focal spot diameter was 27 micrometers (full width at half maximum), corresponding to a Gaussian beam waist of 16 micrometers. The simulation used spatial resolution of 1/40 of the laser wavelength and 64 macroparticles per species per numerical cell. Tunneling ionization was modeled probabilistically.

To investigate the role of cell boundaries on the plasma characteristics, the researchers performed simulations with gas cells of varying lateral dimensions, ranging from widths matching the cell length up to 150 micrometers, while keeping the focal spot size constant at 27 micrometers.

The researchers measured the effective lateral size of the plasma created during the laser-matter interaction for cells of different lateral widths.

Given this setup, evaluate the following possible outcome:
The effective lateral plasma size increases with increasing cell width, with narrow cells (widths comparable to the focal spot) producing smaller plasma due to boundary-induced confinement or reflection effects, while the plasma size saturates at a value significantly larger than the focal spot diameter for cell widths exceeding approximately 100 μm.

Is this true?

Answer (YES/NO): NO